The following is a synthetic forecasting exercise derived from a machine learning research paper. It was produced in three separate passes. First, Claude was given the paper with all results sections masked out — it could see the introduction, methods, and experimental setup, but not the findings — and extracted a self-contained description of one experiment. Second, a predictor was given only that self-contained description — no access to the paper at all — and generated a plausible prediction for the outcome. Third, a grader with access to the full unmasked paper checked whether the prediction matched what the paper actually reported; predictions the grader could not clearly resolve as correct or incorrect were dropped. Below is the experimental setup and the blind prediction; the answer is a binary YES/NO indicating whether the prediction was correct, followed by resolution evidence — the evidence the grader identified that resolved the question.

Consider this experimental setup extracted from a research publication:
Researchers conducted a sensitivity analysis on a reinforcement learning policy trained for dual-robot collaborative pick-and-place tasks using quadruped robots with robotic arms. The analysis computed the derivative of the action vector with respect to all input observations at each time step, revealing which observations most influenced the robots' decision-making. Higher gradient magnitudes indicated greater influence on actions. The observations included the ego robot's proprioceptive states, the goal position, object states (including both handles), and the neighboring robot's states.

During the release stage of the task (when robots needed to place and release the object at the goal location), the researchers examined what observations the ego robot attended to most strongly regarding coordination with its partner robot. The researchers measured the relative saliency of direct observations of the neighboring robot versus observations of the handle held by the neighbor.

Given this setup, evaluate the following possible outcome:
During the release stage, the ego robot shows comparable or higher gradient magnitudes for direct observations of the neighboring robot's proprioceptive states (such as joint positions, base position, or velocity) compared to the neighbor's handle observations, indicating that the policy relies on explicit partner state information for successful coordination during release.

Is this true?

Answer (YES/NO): NO